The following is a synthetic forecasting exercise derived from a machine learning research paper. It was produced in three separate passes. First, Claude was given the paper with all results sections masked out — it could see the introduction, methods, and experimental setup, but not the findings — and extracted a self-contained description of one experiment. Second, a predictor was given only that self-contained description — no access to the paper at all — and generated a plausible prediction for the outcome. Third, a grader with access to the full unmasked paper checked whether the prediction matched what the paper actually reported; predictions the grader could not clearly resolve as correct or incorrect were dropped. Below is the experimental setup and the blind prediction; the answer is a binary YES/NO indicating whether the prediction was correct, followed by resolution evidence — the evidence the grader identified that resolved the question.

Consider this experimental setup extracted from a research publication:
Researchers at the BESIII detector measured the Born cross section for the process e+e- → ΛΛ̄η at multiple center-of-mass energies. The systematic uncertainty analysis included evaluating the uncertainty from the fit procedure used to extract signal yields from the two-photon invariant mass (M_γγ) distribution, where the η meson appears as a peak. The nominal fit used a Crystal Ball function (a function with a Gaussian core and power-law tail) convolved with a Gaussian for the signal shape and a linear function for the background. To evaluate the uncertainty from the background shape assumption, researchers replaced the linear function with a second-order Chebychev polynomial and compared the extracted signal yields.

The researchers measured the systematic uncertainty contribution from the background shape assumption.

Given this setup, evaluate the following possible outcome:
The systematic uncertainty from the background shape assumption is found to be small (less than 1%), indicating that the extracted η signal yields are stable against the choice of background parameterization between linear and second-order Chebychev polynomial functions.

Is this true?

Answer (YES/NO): NO